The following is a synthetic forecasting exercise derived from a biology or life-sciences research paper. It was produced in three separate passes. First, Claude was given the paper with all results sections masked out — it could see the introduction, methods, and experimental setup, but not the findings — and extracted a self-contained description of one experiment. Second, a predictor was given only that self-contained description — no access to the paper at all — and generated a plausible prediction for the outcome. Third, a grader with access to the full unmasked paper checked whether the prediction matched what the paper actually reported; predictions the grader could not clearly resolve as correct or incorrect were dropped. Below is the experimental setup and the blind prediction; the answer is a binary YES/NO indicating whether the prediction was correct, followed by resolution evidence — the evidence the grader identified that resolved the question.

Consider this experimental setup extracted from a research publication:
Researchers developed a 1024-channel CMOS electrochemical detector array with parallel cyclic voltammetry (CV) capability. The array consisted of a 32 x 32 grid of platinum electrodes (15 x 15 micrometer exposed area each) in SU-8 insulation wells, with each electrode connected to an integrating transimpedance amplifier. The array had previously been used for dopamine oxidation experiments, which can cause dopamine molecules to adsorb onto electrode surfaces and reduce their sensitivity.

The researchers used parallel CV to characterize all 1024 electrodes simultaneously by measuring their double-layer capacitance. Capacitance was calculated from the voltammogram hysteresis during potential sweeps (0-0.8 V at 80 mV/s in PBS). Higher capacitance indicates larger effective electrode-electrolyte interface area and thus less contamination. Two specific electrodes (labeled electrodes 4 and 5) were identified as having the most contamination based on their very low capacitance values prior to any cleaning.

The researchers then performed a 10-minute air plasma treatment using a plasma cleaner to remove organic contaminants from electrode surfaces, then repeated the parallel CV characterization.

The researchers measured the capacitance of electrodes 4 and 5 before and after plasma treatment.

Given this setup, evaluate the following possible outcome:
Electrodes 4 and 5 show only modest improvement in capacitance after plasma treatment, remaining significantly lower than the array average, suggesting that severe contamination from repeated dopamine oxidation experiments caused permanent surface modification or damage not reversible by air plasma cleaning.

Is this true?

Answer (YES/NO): NO